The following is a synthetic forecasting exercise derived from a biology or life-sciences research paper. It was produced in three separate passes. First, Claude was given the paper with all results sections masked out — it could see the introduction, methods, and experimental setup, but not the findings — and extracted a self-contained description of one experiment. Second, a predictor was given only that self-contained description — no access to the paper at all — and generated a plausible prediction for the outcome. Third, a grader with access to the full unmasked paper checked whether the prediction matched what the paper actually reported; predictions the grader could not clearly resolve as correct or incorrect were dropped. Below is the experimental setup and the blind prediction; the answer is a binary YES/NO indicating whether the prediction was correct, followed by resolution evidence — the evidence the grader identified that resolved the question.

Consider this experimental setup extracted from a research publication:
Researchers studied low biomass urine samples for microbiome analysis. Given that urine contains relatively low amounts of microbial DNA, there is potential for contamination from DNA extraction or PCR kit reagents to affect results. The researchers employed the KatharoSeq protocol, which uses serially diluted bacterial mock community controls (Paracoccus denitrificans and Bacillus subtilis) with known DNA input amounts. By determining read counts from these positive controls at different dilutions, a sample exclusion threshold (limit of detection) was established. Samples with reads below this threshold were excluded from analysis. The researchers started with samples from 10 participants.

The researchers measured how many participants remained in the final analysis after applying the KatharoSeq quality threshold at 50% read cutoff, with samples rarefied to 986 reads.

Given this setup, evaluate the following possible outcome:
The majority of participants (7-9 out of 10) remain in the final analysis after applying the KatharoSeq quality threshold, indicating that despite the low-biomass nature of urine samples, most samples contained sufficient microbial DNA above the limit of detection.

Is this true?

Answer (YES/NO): YES